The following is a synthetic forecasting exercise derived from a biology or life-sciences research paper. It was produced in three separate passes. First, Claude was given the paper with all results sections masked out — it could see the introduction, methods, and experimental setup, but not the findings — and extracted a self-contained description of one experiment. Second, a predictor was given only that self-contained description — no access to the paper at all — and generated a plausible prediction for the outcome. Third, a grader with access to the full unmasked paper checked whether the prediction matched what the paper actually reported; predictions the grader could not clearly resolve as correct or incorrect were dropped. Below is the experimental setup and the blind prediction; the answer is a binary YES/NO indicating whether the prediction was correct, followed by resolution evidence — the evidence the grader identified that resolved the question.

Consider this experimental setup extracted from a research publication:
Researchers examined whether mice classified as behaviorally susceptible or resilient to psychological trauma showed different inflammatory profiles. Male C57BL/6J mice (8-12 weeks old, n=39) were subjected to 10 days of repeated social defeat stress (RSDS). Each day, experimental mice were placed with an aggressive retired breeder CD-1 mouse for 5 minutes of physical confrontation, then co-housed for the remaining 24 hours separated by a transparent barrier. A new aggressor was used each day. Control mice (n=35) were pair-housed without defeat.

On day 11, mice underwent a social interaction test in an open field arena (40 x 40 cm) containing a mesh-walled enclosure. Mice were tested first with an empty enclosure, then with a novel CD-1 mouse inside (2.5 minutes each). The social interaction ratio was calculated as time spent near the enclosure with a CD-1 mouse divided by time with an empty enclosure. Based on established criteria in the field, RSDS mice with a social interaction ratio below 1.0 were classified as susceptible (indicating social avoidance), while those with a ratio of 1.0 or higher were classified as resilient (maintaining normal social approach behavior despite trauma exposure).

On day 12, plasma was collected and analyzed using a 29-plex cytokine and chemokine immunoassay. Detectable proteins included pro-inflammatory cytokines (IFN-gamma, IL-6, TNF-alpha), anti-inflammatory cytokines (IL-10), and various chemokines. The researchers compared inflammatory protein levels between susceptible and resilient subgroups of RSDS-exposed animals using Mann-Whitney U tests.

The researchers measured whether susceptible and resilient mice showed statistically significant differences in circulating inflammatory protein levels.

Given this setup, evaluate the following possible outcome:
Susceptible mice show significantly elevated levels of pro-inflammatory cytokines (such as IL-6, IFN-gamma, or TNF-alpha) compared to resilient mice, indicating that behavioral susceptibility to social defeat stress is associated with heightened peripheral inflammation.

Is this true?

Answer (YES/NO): NO